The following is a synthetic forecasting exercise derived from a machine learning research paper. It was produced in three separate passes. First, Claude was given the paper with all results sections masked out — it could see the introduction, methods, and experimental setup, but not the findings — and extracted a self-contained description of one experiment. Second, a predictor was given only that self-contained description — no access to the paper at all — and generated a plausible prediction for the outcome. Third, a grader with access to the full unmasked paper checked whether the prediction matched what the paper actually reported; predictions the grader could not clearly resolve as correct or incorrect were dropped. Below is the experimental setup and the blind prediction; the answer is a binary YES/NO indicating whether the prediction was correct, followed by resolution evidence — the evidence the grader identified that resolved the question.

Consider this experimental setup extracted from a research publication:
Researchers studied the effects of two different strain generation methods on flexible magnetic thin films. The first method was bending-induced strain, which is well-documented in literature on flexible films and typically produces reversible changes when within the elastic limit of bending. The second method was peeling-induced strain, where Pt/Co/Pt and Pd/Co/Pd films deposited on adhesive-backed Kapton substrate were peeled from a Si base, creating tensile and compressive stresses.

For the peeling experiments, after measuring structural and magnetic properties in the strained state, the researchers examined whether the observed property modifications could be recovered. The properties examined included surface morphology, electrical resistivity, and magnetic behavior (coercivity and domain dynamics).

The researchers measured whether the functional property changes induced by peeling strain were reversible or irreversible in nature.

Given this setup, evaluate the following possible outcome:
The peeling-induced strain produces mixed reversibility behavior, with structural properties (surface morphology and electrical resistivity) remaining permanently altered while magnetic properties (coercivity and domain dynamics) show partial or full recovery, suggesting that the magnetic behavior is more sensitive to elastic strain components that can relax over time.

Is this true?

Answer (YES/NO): NO